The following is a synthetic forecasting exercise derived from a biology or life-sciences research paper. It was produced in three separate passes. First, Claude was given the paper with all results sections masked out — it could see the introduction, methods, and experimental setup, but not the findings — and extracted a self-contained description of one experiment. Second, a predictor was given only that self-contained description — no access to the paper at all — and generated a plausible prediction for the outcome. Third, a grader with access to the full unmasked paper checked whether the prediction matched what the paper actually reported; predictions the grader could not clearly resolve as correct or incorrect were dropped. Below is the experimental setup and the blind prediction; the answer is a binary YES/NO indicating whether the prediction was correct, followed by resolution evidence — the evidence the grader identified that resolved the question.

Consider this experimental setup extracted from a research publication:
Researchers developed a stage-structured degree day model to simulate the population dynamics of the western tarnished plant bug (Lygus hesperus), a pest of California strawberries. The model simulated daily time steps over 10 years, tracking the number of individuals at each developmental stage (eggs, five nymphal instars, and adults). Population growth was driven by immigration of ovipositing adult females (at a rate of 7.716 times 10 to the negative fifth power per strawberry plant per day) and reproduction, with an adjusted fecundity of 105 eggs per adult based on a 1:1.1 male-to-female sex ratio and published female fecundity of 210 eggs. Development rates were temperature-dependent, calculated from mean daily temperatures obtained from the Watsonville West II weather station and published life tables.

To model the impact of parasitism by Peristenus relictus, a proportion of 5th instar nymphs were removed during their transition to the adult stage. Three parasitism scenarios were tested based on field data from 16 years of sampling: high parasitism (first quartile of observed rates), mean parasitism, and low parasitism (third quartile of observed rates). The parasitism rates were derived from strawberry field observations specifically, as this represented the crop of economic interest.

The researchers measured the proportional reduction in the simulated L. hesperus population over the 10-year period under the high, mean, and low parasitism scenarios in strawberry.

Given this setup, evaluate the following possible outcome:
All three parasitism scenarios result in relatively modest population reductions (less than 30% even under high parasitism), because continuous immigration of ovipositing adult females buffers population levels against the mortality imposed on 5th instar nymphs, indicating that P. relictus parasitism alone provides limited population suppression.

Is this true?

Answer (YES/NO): NO